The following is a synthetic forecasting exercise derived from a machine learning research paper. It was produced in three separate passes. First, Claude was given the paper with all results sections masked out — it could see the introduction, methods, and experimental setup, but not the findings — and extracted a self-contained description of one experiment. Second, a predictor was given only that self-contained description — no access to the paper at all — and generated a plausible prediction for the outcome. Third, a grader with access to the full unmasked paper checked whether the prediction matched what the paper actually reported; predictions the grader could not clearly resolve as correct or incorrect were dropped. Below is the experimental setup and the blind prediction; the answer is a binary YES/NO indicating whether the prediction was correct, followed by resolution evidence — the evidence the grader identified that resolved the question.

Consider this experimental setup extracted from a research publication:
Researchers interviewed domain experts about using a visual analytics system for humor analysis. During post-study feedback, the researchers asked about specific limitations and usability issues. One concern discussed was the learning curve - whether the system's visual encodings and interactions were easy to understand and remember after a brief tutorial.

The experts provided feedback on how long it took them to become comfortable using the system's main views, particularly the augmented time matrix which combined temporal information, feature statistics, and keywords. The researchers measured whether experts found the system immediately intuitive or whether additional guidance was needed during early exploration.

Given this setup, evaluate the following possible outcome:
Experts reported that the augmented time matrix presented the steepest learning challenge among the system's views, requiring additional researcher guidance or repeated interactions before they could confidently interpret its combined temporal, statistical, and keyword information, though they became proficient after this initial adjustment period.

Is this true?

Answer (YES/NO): YES